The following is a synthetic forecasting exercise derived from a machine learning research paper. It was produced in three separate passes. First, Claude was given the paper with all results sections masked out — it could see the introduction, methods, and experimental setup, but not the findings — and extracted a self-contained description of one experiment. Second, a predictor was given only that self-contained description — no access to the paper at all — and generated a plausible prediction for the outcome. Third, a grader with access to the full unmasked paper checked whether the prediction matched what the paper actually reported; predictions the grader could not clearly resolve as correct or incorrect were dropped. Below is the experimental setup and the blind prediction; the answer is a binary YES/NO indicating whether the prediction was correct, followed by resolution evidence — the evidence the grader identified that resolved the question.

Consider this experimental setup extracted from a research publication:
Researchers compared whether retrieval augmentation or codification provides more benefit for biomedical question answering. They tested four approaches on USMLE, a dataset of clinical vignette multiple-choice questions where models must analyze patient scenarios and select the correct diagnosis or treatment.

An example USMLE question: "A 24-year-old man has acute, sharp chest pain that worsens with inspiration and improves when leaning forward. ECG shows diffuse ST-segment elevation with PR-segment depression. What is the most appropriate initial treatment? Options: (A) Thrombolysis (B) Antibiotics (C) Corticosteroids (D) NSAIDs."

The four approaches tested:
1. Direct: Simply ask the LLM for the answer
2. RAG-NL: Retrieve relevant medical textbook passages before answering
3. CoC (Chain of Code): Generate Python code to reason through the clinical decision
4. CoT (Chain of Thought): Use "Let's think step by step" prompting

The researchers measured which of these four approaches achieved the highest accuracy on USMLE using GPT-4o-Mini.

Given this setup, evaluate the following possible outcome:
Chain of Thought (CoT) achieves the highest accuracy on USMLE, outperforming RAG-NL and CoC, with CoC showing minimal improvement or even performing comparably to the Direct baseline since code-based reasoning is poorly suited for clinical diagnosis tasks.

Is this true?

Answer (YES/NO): NO